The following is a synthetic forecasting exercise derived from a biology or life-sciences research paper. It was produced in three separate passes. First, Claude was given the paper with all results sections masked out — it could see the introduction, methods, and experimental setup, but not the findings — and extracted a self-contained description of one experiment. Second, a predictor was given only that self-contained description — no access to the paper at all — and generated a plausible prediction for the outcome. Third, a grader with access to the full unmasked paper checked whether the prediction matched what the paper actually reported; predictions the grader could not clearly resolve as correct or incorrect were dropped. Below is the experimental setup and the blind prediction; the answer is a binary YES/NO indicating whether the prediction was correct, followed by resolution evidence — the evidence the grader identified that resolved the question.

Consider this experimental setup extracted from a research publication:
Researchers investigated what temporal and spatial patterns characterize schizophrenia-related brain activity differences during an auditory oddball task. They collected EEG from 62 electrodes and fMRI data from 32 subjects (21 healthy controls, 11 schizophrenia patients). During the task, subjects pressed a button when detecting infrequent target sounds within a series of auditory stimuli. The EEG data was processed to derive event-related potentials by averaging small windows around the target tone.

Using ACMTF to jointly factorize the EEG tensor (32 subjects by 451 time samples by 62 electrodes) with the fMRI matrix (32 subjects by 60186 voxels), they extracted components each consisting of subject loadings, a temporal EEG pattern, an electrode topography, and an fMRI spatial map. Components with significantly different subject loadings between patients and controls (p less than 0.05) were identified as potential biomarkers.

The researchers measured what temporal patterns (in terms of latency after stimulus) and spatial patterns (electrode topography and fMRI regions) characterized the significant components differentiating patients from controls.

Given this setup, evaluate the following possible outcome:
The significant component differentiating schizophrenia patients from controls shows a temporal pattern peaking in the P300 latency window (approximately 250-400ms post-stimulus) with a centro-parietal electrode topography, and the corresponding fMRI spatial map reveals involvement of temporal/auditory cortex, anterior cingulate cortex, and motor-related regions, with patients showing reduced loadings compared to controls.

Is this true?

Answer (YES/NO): NO